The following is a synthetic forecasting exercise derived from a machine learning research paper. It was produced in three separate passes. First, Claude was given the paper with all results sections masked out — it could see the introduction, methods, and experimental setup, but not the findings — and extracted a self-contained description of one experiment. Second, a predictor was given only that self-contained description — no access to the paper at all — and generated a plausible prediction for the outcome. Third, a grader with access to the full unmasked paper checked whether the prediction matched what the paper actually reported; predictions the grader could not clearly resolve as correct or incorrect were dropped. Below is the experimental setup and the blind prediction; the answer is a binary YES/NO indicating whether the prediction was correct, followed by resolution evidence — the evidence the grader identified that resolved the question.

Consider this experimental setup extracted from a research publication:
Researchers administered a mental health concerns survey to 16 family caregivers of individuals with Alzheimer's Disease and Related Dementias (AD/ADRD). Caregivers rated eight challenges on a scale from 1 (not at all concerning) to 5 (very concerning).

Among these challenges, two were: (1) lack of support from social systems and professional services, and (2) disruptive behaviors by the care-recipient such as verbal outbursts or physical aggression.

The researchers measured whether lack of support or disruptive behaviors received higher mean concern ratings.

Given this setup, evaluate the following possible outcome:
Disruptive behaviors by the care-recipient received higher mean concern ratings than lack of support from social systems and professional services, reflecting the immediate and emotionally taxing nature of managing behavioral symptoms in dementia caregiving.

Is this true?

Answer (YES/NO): NO